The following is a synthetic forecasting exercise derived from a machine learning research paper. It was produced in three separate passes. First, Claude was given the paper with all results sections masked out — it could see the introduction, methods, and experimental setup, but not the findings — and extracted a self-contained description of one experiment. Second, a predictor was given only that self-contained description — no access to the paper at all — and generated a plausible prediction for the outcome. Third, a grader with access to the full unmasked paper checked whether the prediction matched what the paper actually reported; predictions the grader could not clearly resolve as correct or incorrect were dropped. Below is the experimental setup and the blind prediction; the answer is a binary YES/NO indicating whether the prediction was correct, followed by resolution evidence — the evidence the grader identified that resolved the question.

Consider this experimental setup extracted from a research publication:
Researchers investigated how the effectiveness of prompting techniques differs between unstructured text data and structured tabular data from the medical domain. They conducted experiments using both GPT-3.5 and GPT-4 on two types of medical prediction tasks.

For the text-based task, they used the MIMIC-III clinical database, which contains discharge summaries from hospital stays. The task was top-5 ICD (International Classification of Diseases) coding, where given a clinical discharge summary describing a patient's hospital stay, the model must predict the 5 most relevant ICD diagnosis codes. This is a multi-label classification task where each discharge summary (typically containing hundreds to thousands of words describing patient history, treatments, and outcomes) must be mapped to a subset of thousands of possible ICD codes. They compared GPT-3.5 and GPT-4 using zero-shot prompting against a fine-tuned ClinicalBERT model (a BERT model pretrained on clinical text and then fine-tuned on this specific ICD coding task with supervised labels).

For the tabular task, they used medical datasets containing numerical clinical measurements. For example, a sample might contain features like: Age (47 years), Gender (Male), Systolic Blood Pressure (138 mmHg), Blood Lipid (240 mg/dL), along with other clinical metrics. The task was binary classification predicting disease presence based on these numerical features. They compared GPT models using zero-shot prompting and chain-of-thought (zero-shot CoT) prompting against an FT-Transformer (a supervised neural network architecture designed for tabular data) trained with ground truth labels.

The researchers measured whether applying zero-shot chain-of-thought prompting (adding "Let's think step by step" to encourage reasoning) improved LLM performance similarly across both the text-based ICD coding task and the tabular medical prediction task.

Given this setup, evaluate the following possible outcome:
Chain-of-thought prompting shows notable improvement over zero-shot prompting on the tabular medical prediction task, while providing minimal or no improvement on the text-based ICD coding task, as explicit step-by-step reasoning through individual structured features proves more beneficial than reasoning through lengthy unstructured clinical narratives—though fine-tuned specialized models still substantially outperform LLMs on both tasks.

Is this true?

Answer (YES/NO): NO